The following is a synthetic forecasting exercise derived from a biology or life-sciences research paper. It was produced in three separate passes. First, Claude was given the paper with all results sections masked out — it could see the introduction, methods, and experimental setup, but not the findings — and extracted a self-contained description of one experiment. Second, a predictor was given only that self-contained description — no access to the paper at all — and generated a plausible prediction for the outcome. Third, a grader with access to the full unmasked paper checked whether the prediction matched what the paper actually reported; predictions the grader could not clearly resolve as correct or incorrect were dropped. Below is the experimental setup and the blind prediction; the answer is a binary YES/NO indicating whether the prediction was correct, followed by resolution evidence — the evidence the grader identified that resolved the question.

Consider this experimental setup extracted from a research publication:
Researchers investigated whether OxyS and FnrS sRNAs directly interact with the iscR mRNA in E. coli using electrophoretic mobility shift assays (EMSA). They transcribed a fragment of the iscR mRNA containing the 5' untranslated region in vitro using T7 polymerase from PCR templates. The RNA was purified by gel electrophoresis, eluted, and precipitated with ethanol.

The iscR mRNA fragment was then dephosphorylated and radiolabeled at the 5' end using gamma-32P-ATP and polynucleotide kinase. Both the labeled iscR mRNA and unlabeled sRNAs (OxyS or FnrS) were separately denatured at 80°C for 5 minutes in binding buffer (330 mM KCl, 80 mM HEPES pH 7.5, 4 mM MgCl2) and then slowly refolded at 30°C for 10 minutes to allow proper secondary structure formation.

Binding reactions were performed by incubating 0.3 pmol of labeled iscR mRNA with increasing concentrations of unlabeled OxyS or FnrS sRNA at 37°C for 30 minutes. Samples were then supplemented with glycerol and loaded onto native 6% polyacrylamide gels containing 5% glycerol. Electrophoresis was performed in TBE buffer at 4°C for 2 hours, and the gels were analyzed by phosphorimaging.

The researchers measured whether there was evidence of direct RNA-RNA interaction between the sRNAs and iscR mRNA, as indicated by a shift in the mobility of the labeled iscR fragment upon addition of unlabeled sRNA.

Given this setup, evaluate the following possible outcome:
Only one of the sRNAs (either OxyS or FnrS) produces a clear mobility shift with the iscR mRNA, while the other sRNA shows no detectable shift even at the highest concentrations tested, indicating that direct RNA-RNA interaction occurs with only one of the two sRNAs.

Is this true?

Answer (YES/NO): NO